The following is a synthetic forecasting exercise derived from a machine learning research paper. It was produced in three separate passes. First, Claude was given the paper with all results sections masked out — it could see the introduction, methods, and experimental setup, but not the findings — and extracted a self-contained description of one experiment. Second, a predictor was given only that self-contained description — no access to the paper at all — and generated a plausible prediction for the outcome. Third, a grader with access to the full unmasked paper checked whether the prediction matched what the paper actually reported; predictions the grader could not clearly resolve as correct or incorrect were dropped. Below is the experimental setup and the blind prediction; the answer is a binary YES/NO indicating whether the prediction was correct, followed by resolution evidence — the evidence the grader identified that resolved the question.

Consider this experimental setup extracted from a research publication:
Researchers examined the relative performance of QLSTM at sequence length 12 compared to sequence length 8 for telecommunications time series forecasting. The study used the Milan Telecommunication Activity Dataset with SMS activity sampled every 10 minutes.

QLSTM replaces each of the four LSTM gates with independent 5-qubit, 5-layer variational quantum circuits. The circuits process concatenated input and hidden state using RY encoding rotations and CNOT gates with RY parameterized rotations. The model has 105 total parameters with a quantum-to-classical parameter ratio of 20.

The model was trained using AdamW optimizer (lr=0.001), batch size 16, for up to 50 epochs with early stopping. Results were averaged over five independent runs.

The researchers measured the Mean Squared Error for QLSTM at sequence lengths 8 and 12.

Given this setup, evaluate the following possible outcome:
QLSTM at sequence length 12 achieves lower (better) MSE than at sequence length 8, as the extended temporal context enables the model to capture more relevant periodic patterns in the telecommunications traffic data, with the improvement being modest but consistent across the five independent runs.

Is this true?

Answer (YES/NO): NO